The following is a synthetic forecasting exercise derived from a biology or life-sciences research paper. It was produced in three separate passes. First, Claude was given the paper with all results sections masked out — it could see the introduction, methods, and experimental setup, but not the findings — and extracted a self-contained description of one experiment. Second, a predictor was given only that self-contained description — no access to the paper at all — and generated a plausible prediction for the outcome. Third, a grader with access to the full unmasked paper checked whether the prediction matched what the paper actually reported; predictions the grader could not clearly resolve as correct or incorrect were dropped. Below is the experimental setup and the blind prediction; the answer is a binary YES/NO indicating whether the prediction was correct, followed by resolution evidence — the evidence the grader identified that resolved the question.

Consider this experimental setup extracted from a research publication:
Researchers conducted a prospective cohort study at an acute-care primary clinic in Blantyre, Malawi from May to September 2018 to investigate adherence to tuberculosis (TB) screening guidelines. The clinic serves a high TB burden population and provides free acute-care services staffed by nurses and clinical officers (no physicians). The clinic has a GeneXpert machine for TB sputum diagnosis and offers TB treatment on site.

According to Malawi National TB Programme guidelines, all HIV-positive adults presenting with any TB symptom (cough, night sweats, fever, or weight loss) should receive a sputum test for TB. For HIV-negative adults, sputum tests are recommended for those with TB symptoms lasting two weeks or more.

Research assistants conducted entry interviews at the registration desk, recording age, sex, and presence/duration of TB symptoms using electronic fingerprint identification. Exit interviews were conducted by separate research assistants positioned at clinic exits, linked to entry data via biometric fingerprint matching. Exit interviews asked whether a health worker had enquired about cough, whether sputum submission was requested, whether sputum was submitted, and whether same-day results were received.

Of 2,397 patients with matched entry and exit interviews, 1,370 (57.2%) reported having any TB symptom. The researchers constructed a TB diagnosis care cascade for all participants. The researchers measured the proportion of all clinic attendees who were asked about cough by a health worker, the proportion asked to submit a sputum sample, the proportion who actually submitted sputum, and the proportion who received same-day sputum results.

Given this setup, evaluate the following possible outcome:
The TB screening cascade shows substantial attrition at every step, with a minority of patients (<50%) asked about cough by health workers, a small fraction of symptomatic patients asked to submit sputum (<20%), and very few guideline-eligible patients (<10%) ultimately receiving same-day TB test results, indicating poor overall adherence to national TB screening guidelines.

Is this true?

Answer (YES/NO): NO